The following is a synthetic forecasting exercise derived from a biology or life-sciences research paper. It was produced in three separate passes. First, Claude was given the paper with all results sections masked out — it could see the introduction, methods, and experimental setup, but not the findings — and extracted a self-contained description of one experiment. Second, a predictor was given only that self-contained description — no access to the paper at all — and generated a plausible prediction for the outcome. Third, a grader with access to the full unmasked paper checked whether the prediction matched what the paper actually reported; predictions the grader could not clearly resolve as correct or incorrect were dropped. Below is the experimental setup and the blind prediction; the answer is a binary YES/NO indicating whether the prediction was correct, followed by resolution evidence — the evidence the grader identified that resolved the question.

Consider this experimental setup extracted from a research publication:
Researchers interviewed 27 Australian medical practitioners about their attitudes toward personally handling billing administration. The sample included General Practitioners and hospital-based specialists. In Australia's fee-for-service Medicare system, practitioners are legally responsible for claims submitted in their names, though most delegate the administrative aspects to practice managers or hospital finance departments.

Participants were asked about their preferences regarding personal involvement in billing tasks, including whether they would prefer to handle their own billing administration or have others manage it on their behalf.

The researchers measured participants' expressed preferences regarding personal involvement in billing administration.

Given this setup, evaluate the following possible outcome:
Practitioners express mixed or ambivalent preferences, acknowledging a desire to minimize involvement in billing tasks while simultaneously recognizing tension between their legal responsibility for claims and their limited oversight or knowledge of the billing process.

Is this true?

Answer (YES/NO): NO